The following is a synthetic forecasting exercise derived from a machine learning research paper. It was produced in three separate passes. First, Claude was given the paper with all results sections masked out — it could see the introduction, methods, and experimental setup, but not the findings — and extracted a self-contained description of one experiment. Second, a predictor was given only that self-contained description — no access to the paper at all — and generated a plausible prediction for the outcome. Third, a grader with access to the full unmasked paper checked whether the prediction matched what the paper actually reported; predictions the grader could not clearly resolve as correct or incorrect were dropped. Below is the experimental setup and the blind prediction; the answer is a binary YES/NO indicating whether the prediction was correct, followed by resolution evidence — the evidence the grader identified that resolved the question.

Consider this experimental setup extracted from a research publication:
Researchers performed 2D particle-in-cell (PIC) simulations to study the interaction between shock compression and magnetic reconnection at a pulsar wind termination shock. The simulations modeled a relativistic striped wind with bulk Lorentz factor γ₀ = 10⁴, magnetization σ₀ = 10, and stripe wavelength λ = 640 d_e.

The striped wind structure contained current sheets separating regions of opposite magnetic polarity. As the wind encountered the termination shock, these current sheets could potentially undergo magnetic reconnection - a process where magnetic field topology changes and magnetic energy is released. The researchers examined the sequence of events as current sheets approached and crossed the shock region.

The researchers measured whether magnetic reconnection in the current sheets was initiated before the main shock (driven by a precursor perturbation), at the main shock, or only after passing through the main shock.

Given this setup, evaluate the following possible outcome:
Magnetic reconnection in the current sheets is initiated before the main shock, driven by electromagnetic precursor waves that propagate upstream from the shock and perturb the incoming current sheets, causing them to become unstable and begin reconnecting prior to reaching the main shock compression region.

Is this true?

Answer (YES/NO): YES